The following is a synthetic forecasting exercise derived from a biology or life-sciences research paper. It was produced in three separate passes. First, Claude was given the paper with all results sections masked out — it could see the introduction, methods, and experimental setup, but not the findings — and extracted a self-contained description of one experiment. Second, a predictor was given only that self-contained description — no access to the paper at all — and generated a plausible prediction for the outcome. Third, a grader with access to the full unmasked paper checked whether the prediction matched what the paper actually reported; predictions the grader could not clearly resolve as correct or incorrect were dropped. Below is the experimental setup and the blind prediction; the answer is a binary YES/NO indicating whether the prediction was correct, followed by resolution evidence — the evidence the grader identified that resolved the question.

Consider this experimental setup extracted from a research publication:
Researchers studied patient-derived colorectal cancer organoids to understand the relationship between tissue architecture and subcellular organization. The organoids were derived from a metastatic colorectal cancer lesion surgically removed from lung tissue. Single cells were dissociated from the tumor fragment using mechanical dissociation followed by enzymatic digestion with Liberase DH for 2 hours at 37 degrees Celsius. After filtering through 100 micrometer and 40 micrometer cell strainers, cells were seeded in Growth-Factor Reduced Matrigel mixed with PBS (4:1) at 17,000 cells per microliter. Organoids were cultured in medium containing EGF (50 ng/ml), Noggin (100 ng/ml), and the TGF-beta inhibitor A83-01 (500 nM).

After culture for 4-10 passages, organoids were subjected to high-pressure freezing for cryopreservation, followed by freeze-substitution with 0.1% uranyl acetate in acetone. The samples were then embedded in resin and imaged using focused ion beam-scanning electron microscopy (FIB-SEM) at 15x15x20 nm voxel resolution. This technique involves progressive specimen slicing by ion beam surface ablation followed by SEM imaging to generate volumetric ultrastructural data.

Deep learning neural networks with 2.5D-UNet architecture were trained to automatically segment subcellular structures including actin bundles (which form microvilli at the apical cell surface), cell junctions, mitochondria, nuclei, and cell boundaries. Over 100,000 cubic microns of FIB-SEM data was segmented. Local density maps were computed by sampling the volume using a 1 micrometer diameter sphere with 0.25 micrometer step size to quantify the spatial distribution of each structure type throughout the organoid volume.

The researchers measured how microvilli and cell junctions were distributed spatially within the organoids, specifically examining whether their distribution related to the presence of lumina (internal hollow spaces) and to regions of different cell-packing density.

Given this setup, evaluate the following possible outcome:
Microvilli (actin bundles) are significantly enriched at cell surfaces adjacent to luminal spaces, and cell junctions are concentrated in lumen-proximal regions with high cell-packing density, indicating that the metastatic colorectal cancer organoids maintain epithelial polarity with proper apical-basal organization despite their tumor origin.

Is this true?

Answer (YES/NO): YES